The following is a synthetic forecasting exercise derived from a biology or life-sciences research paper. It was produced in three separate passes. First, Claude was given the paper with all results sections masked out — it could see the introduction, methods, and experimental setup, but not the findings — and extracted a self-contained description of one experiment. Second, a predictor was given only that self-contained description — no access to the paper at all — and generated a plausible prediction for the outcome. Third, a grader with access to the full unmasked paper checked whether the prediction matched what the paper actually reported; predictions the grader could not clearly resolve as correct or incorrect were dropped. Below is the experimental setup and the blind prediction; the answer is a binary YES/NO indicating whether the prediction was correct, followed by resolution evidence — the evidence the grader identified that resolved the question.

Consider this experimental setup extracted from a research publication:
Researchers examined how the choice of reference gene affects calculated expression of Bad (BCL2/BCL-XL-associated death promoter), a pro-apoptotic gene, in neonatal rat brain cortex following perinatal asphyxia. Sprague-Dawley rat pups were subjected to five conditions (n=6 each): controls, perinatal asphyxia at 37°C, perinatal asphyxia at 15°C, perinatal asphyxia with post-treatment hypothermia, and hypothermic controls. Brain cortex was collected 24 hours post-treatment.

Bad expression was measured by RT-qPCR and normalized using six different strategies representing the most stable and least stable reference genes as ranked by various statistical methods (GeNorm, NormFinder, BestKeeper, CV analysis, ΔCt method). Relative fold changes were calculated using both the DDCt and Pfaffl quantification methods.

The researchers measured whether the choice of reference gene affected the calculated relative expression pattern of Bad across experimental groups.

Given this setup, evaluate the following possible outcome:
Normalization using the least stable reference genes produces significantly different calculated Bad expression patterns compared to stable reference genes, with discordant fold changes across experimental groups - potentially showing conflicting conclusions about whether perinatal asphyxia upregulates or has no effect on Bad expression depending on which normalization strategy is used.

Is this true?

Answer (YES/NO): NO